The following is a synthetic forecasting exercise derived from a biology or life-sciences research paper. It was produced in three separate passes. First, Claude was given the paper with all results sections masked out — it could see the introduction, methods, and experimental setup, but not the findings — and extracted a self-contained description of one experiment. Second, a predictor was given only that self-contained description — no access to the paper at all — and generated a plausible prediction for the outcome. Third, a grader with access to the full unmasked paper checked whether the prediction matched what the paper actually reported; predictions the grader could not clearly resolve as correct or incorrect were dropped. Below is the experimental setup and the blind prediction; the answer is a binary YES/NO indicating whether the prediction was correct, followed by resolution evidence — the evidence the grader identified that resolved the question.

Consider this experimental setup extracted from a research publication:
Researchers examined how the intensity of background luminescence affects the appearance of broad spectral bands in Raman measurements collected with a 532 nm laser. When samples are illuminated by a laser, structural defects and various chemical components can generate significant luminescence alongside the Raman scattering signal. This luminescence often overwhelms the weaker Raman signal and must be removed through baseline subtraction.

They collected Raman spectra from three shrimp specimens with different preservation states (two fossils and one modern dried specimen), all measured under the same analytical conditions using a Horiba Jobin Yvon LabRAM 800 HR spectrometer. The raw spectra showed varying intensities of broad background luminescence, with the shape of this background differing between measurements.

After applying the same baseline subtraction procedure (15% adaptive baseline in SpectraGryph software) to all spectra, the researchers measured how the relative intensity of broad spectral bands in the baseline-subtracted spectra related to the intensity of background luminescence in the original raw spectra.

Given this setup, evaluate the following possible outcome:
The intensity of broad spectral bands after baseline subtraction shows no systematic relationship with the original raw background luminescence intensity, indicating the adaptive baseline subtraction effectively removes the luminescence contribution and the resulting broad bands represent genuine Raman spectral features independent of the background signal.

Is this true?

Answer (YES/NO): NO